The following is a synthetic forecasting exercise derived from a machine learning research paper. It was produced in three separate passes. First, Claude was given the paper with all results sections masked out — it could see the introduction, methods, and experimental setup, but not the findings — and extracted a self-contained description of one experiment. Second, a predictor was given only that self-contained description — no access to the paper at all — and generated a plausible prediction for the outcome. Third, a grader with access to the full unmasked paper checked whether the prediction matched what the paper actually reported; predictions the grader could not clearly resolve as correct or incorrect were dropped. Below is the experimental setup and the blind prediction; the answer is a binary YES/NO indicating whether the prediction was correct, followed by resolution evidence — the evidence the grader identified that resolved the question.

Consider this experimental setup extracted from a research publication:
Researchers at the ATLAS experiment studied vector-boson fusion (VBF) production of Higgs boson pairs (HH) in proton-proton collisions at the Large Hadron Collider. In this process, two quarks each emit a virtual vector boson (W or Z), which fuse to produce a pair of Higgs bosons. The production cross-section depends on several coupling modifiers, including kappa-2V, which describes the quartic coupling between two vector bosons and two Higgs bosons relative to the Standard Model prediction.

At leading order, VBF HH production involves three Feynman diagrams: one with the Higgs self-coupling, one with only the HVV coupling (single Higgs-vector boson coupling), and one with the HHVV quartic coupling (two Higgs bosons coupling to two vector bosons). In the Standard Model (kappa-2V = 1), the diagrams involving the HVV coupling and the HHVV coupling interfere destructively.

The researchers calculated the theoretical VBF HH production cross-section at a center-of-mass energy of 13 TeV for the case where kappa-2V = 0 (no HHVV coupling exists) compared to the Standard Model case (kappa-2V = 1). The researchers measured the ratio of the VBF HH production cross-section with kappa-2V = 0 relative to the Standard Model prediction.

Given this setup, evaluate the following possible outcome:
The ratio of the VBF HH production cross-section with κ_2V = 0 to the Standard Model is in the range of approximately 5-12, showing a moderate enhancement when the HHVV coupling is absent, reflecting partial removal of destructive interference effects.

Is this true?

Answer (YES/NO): NO